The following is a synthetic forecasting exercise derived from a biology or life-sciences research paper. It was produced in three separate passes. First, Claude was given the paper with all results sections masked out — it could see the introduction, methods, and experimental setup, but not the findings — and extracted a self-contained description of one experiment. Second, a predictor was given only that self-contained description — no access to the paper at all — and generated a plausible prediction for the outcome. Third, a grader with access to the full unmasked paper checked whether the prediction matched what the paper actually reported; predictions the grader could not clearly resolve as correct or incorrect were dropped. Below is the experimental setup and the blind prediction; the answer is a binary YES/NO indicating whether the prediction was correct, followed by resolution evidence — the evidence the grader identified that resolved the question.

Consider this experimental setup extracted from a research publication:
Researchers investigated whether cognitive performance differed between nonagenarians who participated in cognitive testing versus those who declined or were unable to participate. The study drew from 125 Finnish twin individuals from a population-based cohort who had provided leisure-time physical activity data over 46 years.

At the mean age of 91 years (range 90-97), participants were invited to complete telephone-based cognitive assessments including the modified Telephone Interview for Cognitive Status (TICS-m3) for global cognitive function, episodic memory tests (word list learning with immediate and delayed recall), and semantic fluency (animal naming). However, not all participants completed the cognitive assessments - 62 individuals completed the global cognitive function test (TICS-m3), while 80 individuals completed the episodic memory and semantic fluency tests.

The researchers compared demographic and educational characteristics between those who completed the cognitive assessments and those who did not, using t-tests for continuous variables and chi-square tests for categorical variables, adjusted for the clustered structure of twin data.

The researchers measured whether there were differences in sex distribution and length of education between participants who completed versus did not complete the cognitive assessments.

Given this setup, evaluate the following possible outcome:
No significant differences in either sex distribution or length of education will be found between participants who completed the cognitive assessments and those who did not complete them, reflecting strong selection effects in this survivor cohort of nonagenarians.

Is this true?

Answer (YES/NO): NO